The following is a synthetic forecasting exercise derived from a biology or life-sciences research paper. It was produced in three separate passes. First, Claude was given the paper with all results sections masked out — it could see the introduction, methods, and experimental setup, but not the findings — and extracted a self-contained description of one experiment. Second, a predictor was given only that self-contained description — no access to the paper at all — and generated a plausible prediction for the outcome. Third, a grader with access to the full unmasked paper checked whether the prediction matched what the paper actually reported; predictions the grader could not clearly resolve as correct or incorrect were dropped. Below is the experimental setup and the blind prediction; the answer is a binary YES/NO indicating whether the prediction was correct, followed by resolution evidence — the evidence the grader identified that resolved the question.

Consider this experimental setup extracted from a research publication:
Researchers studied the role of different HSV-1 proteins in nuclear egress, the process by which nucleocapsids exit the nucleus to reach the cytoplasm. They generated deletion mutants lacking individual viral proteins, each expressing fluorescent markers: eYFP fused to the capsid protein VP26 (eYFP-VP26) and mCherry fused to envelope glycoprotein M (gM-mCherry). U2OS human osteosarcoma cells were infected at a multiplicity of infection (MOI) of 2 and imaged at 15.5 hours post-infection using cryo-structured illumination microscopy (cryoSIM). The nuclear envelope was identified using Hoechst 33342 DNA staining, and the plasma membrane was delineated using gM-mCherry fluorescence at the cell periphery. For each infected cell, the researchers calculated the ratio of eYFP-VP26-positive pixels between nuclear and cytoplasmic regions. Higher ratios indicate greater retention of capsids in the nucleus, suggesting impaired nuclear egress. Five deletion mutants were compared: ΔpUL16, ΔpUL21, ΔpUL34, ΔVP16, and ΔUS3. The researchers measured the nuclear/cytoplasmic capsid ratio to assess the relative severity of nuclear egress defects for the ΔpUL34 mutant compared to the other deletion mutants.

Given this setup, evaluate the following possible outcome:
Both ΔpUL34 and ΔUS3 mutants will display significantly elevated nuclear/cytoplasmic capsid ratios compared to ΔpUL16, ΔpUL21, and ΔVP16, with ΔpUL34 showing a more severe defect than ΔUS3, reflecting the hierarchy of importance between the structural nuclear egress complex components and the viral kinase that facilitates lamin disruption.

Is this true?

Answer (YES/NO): NO